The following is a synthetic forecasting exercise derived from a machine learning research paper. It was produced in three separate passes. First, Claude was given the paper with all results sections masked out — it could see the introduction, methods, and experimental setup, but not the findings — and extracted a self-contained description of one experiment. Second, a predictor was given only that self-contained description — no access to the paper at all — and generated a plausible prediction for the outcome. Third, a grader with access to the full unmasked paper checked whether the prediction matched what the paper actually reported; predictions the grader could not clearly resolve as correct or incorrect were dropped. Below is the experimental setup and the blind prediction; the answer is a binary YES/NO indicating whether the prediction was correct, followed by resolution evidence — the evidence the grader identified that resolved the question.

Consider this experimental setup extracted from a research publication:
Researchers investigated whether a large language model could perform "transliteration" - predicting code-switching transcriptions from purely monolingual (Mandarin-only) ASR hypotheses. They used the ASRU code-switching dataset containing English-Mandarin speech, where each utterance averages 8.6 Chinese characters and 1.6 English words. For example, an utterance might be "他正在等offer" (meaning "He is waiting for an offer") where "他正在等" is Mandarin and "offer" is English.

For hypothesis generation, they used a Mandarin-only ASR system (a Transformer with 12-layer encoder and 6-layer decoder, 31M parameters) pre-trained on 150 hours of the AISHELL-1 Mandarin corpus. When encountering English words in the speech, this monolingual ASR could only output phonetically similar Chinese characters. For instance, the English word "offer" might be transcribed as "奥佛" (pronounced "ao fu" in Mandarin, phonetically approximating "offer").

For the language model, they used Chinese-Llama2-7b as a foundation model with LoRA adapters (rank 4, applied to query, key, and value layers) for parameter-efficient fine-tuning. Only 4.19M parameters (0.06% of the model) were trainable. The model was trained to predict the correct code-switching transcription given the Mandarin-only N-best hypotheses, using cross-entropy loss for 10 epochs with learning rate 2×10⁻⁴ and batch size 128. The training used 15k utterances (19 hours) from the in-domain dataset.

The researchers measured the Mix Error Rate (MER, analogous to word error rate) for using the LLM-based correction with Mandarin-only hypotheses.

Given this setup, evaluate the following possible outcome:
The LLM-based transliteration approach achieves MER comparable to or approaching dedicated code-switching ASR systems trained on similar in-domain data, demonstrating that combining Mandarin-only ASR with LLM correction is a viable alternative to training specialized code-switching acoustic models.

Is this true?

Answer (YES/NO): NO